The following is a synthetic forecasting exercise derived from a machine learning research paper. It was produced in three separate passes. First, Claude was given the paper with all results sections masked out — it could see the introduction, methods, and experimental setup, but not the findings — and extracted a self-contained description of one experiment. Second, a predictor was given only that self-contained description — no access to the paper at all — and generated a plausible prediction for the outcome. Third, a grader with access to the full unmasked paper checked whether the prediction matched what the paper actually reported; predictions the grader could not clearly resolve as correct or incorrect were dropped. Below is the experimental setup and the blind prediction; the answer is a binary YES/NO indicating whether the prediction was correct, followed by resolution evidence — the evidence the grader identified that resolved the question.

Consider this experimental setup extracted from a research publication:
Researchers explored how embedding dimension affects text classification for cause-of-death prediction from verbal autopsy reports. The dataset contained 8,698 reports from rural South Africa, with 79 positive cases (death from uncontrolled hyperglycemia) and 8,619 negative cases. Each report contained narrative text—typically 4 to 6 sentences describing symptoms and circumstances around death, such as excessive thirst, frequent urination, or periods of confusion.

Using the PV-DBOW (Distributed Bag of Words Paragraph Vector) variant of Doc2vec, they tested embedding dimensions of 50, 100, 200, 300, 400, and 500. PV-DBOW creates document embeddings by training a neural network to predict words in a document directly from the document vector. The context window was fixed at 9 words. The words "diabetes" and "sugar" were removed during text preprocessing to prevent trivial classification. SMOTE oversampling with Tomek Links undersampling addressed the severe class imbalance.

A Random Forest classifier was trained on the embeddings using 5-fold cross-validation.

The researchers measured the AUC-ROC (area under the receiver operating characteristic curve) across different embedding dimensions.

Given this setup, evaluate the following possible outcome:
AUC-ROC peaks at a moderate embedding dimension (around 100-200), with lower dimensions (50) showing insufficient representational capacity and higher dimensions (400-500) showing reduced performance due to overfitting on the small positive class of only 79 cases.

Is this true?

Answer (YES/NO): NO